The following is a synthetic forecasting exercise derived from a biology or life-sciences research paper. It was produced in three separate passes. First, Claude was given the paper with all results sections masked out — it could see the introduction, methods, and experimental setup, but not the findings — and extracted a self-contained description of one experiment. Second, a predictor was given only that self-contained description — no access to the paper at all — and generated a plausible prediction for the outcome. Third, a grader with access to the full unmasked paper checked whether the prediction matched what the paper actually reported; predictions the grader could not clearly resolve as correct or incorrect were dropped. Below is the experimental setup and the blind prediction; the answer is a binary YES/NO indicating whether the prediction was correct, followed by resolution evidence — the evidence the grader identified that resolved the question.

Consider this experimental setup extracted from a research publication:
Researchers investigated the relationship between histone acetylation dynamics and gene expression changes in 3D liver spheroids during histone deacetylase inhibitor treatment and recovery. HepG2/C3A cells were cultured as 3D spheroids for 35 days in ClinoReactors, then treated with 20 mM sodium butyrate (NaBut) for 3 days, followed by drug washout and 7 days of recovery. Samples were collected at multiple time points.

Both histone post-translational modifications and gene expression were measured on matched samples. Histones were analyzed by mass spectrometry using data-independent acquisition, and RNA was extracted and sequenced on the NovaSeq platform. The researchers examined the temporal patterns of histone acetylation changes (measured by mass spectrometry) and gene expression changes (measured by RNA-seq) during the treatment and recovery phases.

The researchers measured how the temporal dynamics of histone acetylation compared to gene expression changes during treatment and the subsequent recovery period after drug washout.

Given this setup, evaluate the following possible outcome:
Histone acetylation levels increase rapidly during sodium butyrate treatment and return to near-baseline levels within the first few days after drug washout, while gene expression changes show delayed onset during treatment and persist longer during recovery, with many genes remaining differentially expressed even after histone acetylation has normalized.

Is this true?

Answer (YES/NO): NO